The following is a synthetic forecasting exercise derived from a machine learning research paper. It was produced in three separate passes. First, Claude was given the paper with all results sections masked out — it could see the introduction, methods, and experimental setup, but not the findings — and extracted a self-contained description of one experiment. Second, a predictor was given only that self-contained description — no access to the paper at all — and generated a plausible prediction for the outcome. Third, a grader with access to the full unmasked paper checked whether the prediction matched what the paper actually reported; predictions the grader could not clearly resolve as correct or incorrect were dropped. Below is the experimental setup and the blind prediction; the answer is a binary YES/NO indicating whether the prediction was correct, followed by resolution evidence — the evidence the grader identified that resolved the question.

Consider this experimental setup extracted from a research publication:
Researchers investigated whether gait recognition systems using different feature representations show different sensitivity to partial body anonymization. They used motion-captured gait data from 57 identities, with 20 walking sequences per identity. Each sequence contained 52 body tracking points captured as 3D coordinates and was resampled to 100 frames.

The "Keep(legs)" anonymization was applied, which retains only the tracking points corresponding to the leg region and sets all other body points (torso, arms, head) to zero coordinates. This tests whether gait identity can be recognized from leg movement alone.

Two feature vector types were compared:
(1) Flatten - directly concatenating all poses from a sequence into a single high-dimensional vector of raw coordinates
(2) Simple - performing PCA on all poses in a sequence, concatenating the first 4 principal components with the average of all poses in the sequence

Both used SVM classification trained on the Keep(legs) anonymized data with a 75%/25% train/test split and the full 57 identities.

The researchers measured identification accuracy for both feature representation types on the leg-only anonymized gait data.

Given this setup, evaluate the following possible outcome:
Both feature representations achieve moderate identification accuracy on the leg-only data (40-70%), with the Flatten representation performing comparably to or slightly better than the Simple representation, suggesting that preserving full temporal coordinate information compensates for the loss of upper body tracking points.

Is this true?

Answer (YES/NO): NO